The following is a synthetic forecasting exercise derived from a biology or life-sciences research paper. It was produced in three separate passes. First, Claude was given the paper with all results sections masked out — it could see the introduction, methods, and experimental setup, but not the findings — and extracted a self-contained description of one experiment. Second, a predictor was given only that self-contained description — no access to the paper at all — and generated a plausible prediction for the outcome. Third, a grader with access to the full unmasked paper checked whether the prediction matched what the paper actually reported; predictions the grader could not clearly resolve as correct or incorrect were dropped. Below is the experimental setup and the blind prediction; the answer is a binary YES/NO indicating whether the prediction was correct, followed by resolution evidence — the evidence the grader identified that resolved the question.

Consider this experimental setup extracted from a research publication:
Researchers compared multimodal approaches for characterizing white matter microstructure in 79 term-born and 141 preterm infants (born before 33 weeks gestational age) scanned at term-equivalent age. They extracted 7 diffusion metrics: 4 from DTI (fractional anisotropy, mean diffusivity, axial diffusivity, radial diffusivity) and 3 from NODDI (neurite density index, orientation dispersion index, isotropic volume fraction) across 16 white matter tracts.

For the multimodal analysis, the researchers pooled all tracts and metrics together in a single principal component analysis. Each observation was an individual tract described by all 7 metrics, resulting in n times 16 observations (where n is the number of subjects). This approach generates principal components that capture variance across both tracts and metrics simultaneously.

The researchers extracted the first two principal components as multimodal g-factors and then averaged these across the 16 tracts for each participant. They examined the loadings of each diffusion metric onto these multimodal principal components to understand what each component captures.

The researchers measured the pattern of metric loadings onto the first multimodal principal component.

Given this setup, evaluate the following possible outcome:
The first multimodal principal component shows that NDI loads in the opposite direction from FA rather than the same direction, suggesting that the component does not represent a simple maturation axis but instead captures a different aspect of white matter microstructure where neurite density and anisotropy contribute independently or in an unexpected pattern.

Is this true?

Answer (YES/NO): NO